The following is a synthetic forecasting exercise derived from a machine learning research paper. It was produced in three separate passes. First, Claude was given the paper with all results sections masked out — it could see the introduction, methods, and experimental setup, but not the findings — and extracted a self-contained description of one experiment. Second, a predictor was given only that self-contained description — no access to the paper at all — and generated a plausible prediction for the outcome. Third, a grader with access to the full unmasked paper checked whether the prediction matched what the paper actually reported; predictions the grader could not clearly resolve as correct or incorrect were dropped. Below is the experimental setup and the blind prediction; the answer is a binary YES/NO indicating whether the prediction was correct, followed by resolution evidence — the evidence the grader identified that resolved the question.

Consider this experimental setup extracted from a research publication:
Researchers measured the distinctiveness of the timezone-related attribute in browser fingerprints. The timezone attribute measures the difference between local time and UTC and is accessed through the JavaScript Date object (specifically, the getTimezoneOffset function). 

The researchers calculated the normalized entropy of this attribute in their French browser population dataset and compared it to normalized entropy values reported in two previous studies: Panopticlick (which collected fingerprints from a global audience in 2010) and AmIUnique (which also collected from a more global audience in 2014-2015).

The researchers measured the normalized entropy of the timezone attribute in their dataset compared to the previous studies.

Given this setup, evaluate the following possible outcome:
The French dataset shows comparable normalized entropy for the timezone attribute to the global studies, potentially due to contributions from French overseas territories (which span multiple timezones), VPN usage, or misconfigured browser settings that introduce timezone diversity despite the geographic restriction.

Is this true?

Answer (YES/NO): NO